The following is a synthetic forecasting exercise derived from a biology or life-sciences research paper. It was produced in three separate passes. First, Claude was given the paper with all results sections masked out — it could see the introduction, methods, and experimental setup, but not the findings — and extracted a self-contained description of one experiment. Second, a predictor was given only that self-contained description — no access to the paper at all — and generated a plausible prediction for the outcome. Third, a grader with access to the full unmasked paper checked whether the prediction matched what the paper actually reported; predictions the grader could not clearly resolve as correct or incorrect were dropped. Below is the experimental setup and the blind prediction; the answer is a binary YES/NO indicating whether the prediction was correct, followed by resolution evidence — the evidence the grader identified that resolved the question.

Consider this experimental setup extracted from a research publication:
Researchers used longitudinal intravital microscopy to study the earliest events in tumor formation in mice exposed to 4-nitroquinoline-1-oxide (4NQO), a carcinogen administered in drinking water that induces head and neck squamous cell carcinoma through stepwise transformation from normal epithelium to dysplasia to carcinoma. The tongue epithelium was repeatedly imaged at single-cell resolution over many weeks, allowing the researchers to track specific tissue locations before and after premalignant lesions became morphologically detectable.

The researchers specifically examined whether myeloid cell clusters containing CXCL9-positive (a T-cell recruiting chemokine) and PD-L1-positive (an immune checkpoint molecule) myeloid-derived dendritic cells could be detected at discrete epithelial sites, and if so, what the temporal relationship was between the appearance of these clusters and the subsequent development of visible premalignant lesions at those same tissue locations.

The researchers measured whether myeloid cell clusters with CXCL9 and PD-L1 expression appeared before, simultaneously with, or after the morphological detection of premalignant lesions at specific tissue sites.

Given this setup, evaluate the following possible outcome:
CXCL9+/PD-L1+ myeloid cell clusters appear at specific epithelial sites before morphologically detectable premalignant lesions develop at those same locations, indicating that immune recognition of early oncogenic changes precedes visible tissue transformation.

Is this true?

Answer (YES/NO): YES